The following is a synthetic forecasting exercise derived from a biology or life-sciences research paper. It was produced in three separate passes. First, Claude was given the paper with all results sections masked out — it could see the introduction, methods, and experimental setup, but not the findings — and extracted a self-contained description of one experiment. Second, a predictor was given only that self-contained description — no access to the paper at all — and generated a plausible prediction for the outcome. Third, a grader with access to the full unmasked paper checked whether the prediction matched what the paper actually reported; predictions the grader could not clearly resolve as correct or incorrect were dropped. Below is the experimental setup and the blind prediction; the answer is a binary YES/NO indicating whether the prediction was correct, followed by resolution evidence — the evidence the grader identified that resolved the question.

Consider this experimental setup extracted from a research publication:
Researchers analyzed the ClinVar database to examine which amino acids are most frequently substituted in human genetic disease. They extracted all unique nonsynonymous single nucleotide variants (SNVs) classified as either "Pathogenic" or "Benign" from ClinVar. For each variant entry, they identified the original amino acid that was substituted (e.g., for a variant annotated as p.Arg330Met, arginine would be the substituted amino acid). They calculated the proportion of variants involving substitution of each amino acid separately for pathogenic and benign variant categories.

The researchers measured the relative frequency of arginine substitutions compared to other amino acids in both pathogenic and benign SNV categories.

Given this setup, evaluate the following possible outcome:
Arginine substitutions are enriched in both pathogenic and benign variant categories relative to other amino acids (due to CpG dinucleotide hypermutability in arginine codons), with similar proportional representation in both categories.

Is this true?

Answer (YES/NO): NO